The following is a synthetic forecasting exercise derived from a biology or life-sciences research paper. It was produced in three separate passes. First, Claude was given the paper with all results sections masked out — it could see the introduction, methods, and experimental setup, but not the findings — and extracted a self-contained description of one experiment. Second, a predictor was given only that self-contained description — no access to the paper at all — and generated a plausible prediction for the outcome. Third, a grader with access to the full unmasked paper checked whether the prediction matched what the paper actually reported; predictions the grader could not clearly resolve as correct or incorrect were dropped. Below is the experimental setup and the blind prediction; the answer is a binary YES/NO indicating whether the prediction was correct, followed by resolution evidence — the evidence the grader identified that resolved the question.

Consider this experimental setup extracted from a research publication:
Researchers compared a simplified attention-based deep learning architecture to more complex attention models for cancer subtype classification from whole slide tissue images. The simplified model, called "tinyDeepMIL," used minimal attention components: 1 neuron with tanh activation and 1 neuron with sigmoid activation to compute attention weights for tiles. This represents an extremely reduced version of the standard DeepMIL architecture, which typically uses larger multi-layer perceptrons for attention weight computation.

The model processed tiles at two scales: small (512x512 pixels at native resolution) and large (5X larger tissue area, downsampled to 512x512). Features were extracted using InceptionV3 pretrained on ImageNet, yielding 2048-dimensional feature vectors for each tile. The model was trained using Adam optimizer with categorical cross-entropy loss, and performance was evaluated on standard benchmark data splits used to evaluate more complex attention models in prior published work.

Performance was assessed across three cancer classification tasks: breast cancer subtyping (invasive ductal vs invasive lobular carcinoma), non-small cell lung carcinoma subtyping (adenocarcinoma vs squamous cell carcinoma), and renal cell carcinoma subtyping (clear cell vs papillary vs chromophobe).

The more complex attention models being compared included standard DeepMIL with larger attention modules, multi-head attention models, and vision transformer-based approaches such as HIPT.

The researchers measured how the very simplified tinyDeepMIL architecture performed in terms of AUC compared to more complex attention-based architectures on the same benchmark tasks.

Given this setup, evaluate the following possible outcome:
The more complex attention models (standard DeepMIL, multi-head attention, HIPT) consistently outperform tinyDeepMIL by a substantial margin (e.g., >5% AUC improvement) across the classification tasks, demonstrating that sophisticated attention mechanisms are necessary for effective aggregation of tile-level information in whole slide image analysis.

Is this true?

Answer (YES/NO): NO